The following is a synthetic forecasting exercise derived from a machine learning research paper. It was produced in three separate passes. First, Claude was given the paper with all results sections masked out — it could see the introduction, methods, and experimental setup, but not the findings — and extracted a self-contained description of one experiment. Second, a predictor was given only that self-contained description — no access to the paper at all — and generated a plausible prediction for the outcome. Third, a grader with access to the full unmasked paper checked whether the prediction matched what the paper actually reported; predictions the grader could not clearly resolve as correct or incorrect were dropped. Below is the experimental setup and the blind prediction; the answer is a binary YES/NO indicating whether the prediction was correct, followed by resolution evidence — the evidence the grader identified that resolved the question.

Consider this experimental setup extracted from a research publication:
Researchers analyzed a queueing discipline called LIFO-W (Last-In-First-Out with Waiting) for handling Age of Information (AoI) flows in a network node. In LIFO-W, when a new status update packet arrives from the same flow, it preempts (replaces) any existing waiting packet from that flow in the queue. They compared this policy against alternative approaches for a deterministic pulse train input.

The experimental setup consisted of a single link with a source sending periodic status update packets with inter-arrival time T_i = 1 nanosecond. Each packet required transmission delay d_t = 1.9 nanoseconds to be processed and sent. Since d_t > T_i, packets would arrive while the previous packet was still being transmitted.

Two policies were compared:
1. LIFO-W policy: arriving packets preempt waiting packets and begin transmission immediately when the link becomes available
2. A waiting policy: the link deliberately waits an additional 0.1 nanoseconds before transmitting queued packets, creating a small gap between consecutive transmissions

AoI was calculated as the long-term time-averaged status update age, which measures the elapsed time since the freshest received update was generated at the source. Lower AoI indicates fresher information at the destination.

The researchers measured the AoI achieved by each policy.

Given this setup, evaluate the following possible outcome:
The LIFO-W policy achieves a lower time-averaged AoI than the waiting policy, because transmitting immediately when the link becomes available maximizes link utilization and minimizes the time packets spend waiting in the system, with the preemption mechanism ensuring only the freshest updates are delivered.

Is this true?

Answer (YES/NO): NO